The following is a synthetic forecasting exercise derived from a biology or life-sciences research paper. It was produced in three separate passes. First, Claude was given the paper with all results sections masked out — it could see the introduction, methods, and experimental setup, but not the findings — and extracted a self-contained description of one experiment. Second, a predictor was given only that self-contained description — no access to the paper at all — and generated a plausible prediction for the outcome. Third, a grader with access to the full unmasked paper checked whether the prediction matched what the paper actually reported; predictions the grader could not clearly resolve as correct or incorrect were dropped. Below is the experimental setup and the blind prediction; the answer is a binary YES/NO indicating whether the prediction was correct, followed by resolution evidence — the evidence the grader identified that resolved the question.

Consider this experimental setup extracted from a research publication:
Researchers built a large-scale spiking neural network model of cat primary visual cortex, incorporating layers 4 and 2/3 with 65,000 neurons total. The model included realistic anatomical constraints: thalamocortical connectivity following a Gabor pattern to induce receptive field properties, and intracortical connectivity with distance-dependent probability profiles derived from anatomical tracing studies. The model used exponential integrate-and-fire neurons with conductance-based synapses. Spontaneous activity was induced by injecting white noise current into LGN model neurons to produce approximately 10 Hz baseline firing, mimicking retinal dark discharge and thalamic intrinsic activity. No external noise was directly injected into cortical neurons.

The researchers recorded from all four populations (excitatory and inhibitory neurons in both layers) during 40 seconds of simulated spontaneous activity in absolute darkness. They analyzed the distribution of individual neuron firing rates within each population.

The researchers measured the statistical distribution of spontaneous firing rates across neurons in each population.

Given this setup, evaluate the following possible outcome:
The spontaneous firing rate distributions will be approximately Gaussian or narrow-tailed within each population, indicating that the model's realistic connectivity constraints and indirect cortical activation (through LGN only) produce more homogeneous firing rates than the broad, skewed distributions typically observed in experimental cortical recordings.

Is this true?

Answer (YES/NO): NO